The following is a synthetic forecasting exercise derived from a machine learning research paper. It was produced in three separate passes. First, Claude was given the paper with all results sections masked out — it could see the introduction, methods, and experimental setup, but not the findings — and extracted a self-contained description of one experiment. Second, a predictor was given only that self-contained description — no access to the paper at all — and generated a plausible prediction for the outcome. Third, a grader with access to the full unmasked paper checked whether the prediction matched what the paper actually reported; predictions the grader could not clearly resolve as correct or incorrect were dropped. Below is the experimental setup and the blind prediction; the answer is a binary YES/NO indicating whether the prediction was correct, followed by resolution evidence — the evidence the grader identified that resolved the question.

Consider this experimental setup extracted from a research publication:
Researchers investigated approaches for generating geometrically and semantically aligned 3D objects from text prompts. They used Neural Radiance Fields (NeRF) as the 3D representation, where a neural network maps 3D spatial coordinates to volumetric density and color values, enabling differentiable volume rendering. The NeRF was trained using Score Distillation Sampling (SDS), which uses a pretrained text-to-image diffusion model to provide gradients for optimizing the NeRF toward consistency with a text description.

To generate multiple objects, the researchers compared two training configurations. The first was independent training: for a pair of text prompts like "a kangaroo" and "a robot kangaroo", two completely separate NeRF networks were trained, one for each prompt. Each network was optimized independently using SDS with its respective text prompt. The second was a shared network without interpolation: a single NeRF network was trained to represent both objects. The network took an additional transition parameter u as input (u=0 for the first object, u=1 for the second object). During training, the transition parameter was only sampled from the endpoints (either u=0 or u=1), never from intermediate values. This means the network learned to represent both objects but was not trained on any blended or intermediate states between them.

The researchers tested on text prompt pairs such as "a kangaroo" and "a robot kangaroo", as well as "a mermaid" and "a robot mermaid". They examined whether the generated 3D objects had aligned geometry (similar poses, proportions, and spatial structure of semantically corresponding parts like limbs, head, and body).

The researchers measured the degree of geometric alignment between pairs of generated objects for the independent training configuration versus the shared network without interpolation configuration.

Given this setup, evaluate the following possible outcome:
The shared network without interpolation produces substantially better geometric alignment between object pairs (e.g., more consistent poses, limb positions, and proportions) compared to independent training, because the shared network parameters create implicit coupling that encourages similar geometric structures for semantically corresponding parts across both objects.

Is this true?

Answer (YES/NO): NO